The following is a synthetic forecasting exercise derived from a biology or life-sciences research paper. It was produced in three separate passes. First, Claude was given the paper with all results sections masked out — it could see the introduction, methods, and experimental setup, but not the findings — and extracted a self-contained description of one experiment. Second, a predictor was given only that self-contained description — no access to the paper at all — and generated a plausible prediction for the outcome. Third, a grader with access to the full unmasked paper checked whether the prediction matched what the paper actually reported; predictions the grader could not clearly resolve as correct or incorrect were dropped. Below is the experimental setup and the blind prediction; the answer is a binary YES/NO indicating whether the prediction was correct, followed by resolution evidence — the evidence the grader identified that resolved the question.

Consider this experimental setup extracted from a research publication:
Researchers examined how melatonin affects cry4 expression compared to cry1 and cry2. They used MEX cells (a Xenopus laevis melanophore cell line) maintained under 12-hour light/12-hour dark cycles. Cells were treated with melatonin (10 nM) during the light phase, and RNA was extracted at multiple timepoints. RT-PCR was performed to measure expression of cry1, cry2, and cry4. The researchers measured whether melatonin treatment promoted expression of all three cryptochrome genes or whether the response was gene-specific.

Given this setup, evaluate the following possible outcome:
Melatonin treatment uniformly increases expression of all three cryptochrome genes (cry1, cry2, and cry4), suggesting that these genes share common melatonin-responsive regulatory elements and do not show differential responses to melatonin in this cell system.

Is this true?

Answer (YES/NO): NO